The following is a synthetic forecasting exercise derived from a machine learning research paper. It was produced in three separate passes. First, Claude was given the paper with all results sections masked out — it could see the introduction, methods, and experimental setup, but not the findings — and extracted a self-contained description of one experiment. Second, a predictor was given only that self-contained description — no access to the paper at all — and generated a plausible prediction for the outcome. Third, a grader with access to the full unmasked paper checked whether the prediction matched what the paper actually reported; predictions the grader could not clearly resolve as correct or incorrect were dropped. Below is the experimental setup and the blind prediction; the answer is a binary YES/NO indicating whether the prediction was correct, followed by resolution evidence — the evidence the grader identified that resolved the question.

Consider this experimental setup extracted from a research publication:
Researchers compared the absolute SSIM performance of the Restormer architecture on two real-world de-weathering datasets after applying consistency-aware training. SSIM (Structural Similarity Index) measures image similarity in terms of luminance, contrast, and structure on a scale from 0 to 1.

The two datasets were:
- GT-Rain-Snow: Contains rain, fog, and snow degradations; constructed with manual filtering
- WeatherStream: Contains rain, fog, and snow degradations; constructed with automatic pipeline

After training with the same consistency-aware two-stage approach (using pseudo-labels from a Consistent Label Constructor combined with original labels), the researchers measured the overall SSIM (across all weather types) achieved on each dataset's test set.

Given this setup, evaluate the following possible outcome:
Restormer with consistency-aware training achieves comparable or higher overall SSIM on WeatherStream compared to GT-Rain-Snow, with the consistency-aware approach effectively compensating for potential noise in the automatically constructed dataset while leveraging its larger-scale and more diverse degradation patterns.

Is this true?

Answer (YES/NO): YES